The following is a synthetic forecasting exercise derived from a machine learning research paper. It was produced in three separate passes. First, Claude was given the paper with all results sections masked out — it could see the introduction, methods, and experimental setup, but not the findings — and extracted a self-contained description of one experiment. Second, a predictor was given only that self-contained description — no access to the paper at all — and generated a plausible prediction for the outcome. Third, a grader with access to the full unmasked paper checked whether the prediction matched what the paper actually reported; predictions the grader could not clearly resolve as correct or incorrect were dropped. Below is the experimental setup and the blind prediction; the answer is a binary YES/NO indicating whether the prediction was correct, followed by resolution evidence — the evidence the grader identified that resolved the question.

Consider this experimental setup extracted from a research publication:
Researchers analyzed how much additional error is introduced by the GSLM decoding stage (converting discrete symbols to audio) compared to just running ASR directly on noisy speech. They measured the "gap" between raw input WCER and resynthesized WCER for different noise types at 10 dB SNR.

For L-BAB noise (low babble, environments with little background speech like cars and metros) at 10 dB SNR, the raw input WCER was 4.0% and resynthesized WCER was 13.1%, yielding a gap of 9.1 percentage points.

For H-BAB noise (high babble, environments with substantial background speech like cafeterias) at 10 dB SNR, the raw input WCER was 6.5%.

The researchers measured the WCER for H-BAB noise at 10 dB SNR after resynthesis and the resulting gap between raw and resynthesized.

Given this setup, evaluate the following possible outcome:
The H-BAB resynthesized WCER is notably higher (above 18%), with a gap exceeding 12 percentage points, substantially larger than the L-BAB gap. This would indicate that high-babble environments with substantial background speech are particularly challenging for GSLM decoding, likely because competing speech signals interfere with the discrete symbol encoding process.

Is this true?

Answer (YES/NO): YES